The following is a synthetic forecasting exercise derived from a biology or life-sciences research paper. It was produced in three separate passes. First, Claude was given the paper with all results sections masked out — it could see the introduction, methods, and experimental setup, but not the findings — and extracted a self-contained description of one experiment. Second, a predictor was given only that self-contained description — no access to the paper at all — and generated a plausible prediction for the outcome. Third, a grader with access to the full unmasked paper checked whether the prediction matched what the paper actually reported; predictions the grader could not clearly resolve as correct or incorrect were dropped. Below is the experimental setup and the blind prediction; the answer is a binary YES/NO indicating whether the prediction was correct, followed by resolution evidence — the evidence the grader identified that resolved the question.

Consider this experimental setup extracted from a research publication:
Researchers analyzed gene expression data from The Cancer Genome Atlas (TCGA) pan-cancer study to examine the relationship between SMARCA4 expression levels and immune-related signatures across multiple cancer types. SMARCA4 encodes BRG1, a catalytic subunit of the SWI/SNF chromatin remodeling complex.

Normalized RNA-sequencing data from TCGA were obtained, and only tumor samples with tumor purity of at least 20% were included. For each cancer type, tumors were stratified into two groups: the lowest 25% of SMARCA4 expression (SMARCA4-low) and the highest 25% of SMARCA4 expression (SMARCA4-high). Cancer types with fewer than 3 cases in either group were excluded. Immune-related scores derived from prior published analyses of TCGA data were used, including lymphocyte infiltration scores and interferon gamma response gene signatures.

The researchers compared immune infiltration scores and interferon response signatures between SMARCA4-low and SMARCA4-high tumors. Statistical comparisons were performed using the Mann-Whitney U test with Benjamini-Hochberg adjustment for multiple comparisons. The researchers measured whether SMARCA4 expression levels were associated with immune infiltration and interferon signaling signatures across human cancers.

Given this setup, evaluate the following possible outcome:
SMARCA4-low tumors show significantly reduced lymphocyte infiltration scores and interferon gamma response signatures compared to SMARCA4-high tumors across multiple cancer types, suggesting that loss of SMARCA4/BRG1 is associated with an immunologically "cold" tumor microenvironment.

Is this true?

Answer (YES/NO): NO